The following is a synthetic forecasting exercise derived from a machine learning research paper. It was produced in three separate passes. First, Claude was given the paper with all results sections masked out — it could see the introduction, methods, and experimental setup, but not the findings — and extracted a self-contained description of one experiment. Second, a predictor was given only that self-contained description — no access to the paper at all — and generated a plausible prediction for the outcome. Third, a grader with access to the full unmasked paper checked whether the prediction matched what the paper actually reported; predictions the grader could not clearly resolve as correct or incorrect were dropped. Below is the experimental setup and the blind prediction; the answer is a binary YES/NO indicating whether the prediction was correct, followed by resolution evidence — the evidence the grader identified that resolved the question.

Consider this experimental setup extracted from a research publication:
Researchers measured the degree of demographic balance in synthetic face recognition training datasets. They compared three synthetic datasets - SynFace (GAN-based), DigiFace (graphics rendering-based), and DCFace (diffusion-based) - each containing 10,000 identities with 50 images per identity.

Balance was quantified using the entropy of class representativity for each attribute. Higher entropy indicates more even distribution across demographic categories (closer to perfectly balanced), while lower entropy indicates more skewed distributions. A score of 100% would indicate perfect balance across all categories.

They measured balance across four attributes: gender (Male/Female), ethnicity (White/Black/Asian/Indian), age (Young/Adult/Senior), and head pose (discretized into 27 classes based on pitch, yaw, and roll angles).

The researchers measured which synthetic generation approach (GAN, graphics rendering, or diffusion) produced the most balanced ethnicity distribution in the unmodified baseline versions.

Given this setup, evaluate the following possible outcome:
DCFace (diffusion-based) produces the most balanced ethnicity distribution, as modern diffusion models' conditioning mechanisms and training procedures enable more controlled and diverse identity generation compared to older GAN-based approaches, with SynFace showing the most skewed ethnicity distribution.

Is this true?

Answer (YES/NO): NO